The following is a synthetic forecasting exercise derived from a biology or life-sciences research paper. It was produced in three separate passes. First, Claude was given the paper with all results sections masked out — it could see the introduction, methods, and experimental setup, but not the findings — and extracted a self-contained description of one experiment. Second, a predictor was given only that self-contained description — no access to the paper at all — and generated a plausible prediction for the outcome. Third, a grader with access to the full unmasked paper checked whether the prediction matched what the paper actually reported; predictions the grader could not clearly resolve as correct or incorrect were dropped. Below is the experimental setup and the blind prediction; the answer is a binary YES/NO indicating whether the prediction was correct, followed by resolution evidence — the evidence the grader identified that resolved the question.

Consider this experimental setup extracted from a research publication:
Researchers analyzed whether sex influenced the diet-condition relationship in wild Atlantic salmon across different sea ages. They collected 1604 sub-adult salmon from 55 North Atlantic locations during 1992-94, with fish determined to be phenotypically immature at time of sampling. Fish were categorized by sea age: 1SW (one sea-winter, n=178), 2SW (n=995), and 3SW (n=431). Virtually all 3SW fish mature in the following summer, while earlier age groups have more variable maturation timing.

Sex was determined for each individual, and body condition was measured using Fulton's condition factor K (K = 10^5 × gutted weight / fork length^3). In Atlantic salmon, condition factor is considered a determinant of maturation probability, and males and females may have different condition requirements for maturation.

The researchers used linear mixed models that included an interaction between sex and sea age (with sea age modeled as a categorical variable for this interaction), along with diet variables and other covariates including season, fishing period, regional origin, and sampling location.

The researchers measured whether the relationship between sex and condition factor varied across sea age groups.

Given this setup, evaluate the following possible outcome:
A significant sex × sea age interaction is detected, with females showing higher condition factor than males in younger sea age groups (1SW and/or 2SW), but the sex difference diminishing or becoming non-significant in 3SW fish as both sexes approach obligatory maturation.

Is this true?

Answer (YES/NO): NO